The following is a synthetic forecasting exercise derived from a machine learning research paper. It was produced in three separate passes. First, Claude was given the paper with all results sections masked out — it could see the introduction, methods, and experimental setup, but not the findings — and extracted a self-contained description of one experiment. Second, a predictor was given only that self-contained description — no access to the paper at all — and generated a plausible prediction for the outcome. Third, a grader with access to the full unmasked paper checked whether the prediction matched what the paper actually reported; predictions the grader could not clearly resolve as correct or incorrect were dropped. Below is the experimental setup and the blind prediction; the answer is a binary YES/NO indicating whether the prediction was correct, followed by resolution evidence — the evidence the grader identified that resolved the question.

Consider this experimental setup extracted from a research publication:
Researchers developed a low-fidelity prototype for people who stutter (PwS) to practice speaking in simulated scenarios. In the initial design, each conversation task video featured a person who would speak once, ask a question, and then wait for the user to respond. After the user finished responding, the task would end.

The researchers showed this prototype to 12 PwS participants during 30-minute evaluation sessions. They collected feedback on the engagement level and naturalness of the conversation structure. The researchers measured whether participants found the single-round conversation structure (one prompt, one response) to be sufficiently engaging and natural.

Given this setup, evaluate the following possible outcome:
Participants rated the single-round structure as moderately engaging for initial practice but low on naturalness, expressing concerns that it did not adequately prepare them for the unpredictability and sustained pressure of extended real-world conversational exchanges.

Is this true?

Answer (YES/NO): NO